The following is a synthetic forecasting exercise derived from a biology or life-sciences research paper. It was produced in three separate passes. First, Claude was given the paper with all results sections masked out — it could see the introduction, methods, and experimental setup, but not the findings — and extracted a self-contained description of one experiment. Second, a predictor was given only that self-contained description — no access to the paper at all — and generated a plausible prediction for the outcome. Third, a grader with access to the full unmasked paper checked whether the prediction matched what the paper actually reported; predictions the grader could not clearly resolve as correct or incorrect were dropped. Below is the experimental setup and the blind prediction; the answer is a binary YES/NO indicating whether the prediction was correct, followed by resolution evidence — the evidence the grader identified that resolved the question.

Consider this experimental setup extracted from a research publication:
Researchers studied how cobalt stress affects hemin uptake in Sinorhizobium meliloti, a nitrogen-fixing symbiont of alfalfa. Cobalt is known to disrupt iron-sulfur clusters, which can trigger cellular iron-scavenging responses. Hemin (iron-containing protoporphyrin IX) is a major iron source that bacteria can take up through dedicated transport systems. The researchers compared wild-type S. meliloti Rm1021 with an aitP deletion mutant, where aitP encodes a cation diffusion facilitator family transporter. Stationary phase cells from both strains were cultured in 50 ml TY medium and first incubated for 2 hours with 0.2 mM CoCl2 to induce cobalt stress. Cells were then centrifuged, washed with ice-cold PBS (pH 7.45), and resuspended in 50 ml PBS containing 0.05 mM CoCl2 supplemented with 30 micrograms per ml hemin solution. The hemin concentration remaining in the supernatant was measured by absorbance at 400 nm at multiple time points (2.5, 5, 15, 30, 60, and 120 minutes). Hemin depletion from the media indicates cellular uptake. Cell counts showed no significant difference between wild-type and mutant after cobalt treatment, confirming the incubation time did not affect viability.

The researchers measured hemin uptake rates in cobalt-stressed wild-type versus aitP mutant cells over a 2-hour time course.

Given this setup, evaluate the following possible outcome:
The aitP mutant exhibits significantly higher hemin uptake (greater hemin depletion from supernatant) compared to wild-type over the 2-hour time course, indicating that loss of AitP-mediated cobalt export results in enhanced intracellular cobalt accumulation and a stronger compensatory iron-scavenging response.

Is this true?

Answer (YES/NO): NO